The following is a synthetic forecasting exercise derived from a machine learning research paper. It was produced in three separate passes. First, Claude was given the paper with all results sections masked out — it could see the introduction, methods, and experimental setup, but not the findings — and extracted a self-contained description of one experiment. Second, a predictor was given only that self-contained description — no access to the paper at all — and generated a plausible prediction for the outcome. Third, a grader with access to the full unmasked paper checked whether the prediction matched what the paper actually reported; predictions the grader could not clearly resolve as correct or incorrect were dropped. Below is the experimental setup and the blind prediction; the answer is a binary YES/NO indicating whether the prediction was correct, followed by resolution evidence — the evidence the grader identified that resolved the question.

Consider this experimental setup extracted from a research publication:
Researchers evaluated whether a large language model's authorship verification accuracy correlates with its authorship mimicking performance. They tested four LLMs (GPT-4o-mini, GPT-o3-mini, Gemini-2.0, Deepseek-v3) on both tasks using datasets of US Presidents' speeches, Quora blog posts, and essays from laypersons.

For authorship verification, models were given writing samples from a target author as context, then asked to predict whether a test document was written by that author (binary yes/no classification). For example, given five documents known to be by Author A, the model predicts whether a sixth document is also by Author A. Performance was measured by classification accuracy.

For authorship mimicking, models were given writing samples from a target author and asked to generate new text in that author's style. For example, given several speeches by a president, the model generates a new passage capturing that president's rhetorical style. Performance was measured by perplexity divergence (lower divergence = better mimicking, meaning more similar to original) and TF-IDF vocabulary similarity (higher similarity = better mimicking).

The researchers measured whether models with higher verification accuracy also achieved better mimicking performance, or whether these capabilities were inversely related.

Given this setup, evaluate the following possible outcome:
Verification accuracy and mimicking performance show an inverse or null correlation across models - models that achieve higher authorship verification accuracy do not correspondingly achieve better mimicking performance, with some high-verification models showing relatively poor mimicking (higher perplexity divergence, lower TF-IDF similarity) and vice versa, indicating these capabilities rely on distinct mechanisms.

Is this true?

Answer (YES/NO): YES